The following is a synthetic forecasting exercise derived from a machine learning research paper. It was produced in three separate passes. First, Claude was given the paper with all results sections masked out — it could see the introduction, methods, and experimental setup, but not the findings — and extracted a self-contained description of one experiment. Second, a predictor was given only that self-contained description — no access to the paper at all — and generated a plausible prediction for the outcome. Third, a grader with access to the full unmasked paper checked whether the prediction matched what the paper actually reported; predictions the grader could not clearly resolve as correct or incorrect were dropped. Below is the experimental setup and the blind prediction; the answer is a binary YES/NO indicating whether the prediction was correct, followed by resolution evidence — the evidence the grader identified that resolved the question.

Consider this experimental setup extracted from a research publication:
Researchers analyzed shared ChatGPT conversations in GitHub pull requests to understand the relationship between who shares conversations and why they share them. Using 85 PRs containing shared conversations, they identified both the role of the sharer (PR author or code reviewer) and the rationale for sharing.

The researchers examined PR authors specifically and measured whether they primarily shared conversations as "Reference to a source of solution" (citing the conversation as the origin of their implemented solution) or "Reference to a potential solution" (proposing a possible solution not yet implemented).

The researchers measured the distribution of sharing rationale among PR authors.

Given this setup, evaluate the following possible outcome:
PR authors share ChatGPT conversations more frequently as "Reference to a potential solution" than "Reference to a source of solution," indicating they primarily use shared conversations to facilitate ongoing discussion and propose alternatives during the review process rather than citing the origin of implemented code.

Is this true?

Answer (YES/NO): NO